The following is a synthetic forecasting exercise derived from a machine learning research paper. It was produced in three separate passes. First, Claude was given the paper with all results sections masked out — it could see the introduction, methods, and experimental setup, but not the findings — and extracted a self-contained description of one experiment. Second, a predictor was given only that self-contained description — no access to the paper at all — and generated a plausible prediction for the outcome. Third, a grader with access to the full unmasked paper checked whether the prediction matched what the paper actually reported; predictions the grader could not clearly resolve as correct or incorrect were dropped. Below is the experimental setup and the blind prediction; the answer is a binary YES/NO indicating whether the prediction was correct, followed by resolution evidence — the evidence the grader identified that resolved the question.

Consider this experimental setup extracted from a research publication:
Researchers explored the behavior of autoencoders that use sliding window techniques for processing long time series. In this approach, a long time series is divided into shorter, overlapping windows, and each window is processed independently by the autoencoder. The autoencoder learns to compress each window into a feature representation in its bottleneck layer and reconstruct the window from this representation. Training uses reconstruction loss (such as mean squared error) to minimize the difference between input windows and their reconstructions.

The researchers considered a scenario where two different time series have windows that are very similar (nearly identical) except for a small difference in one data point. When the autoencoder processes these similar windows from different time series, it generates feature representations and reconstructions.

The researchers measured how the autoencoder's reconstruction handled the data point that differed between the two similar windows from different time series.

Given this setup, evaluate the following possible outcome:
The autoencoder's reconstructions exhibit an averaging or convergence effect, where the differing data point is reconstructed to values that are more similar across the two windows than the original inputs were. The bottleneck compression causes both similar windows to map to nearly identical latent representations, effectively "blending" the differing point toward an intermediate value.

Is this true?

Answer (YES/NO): YES